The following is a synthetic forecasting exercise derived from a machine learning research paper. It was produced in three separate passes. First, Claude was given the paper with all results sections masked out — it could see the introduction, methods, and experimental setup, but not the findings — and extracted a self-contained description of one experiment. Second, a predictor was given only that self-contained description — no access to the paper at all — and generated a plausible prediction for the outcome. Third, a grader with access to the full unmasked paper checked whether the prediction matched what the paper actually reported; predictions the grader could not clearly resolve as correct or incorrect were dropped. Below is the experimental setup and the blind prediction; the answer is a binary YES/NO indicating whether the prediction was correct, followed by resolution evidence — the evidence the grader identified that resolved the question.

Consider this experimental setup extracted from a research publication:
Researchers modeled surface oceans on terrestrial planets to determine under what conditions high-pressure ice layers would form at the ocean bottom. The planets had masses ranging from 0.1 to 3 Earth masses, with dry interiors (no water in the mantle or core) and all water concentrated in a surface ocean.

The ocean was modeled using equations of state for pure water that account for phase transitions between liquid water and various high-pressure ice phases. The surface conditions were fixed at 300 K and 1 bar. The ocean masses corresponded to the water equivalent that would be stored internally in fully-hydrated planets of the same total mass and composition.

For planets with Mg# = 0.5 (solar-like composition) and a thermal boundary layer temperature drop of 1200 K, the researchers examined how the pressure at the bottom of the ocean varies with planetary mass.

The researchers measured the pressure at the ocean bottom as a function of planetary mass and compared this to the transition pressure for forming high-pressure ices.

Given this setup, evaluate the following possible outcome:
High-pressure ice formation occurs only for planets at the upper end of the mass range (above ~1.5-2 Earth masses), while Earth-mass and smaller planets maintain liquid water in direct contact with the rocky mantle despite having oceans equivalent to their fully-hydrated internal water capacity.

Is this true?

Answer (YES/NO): NO